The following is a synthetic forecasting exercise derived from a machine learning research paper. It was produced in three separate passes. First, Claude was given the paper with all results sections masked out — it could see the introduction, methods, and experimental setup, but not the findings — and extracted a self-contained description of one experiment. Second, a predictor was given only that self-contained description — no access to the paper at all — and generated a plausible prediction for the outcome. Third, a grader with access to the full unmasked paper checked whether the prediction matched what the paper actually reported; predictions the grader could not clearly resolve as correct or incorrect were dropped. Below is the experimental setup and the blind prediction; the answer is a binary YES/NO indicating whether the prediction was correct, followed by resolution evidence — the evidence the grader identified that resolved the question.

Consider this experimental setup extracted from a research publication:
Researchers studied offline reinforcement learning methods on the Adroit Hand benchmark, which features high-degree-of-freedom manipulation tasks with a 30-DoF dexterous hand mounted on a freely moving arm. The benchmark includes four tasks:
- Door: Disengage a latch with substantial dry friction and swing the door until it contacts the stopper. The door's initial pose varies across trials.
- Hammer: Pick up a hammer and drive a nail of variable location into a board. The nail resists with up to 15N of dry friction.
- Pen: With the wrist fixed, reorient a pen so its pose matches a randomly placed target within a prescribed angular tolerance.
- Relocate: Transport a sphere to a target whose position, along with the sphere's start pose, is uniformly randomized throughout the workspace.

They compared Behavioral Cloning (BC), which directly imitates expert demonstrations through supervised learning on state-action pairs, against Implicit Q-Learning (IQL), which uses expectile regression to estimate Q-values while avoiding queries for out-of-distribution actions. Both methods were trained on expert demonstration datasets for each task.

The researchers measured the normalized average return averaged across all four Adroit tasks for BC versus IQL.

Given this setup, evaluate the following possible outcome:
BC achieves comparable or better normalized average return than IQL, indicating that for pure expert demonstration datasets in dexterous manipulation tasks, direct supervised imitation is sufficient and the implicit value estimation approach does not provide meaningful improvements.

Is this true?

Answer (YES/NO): NO